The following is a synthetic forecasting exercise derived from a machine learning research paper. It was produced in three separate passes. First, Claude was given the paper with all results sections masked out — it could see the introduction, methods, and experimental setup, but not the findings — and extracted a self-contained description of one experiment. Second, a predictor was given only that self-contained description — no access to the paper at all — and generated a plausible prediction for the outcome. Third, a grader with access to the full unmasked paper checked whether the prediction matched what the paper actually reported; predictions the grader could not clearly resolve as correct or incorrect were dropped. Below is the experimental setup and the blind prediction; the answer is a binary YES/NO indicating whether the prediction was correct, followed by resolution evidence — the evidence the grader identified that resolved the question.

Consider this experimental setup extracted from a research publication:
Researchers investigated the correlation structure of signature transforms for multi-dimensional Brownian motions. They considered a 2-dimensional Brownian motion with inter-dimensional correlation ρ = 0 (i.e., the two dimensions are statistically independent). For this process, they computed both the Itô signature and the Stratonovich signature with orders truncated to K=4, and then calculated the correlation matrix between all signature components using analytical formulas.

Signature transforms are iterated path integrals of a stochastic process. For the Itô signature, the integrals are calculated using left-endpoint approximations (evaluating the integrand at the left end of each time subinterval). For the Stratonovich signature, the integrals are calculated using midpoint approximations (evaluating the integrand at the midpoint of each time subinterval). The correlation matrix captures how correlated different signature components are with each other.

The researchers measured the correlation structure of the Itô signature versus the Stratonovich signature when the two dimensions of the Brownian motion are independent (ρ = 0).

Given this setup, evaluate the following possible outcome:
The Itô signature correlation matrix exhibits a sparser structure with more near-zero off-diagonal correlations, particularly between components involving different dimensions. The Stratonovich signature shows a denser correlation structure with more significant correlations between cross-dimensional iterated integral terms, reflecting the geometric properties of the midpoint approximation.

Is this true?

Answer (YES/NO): YES